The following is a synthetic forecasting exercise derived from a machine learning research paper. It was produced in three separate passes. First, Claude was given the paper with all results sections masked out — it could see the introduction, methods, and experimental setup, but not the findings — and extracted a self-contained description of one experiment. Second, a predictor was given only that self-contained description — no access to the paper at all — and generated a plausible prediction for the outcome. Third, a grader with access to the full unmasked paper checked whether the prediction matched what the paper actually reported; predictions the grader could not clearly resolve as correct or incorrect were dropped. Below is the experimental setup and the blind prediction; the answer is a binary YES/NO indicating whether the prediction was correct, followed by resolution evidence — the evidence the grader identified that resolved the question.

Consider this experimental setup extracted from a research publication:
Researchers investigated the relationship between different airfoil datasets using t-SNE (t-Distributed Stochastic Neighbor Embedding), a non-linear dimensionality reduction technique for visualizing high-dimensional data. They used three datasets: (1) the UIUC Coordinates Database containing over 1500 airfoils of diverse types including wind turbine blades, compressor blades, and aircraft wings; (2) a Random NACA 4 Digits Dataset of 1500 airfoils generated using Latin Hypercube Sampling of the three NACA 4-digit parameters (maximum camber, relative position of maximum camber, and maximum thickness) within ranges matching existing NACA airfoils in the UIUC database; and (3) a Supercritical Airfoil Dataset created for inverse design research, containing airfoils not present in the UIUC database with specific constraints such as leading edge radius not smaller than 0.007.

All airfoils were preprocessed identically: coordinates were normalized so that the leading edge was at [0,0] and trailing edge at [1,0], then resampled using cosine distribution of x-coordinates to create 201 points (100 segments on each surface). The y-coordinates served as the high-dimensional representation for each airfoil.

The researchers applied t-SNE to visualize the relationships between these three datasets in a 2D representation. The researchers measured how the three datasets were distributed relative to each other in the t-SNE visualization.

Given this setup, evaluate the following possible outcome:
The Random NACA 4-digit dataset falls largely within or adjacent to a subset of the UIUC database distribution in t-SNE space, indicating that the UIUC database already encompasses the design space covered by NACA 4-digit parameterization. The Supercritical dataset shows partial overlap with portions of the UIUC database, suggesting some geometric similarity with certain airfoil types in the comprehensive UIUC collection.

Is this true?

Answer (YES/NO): NO